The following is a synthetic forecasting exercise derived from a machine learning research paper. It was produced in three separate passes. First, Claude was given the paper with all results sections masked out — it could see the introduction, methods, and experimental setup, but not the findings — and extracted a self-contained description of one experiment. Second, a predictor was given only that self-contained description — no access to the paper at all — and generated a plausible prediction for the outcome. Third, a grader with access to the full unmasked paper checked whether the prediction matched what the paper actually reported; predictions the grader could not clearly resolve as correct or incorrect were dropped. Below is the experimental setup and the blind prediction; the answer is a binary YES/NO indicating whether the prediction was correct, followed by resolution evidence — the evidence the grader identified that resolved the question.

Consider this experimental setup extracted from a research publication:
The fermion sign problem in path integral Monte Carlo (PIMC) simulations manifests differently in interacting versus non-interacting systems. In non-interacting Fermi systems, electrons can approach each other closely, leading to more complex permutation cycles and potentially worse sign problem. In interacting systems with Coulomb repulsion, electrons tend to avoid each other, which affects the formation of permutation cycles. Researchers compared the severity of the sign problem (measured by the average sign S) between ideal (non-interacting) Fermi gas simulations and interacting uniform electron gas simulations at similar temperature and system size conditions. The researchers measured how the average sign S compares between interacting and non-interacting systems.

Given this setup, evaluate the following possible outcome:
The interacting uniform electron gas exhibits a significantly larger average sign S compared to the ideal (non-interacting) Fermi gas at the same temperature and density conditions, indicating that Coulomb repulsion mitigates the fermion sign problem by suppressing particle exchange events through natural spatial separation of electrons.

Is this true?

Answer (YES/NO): YES